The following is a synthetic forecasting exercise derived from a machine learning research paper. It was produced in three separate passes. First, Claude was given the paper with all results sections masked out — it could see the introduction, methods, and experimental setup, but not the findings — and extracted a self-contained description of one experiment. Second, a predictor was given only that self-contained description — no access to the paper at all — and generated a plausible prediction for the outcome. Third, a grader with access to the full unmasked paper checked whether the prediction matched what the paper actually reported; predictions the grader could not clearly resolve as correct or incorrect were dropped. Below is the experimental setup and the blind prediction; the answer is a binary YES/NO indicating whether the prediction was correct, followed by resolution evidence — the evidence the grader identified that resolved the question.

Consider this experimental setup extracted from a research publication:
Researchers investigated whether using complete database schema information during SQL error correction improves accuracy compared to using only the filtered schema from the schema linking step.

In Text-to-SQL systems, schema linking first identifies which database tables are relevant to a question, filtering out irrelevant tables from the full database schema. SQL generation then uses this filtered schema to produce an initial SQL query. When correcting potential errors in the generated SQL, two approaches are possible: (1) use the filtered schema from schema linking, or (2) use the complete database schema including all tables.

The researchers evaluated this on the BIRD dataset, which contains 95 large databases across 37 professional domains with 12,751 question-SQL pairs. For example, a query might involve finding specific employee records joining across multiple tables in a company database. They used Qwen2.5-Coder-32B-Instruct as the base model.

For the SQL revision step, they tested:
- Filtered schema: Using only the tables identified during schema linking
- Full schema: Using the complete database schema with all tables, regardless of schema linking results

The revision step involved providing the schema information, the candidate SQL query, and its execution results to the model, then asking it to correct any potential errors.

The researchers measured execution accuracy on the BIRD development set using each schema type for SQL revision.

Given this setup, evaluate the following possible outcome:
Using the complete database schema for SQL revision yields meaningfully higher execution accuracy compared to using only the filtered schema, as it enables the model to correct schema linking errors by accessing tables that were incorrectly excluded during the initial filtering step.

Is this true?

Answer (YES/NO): YES